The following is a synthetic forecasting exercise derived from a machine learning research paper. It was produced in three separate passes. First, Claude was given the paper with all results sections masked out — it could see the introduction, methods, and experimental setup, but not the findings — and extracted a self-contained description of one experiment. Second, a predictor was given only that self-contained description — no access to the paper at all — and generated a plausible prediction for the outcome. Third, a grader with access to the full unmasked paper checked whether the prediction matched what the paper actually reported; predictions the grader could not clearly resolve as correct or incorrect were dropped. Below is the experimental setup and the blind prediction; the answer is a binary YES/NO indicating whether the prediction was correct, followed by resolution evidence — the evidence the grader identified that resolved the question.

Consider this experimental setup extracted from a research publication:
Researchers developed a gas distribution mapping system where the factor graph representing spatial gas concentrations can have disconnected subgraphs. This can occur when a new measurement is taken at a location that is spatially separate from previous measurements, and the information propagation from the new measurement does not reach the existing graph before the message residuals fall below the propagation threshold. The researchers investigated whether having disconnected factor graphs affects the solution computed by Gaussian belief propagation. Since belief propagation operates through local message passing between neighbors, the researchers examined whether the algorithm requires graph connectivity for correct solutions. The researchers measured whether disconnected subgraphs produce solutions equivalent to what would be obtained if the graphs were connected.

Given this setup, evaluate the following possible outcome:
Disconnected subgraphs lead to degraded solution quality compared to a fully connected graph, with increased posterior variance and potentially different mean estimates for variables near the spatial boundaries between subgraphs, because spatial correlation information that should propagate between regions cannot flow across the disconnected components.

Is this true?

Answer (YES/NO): NO